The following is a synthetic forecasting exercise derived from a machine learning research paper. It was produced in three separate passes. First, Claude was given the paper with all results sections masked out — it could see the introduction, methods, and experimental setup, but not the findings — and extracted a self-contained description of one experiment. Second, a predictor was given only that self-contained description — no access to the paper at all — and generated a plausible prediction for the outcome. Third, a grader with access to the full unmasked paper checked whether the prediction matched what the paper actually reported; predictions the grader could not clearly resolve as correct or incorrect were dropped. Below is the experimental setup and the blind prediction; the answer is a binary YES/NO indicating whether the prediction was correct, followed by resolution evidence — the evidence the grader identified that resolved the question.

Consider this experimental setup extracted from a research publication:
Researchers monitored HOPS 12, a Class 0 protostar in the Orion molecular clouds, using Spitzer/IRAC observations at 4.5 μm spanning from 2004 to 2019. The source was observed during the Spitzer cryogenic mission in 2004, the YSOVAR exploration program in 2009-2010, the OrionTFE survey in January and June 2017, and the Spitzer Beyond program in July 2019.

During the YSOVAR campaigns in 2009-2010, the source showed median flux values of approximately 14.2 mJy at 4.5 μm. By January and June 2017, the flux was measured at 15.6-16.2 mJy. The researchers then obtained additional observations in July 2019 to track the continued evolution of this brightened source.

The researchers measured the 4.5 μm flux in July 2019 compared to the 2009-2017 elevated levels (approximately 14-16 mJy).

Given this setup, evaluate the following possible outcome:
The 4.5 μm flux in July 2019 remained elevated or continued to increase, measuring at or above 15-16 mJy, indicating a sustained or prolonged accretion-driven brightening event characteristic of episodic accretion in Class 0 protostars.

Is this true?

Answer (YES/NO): NO